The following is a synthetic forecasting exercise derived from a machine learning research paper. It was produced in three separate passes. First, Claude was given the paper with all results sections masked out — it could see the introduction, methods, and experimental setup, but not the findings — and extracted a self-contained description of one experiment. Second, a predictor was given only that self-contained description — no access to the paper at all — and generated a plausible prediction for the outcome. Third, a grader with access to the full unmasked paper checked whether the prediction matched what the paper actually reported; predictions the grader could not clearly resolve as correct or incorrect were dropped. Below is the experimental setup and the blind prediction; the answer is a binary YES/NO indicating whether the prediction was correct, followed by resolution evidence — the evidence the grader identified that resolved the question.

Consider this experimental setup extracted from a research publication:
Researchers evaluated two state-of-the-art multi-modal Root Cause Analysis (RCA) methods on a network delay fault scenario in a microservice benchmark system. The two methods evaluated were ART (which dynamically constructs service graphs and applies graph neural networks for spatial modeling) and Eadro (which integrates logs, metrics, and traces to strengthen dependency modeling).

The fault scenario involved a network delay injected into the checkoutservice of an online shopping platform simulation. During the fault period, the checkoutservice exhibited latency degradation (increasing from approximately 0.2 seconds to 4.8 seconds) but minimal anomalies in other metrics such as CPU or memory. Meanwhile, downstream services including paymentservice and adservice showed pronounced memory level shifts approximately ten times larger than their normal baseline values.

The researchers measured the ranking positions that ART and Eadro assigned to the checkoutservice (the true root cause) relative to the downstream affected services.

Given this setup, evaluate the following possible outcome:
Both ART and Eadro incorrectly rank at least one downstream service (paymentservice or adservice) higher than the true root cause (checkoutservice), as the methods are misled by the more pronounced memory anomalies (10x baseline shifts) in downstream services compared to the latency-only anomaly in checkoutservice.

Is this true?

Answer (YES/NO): YES